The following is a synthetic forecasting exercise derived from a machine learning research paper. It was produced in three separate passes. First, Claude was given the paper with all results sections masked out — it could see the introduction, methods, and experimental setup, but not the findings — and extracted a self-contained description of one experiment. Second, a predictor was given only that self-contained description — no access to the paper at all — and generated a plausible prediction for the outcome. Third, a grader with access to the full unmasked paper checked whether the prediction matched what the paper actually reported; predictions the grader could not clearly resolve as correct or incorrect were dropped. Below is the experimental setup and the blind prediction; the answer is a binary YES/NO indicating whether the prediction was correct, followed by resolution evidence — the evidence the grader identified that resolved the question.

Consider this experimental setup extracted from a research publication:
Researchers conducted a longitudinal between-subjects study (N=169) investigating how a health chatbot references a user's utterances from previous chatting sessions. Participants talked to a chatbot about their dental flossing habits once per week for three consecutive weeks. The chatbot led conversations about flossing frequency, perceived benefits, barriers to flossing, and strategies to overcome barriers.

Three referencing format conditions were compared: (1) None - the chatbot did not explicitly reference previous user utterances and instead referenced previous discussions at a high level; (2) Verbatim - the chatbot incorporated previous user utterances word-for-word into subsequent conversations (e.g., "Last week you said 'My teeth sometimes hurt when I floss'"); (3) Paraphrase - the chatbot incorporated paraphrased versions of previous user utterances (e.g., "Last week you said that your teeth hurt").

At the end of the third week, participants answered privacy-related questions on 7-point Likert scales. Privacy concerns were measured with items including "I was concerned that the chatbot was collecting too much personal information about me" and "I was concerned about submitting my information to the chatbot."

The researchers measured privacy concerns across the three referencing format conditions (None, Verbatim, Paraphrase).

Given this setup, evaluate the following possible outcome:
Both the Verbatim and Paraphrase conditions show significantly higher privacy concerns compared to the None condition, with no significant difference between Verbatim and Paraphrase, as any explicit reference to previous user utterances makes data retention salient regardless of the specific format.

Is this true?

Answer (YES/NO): NO